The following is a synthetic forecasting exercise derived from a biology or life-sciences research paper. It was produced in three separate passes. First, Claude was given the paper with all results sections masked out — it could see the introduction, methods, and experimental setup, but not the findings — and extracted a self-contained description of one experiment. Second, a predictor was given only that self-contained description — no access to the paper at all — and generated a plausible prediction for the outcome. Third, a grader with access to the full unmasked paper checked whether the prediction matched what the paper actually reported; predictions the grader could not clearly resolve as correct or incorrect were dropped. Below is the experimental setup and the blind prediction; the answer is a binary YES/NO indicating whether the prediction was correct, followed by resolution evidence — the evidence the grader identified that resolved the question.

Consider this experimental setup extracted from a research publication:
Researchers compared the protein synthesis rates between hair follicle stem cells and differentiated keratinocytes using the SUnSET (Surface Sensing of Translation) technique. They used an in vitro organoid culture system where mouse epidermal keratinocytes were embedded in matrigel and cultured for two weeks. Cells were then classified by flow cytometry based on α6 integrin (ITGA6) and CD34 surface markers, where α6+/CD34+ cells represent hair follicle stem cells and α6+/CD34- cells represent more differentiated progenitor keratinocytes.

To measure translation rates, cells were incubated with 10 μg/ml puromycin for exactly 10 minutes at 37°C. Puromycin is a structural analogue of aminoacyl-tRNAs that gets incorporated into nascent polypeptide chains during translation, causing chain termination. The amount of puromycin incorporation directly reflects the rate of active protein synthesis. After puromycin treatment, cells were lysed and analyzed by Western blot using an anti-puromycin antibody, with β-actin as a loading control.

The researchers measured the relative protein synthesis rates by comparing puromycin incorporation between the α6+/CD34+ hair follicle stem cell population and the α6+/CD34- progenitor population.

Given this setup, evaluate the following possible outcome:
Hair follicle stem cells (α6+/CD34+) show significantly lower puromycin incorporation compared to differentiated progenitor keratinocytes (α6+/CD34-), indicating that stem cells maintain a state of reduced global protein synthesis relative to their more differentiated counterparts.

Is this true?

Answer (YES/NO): YES